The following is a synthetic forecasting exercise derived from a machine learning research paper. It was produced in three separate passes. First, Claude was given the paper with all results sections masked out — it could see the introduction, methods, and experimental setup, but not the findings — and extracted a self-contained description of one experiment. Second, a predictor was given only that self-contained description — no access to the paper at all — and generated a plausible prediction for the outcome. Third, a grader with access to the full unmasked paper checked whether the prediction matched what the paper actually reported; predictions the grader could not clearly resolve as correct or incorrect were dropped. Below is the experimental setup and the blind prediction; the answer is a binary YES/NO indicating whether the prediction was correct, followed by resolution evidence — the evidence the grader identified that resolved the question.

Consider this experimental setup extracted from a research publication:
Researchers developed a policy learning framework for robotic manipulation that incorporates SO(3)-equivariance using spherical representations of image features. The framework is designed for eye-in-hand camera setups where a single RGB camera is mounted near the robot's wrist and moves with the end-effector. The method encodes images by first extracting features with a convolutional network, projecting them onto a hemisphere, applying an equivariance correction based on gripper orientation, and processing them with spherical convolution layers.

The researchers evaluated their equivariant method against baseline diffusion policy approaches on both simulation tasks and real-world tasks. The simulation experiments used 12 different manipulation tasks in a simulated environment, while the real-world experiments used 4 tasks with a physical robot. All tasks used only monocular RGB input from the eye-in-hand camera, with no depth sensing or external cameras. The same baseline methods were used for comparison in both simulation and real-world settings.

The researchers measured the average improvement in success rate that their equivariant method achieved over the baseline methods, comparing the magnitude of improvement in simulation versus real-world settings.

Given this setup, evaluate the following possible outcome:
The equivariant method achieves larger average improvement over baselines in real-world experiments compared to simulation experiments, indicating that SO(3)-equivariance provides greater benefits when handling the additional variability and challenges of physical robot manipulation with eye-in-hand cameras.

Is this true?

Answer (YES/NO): YES